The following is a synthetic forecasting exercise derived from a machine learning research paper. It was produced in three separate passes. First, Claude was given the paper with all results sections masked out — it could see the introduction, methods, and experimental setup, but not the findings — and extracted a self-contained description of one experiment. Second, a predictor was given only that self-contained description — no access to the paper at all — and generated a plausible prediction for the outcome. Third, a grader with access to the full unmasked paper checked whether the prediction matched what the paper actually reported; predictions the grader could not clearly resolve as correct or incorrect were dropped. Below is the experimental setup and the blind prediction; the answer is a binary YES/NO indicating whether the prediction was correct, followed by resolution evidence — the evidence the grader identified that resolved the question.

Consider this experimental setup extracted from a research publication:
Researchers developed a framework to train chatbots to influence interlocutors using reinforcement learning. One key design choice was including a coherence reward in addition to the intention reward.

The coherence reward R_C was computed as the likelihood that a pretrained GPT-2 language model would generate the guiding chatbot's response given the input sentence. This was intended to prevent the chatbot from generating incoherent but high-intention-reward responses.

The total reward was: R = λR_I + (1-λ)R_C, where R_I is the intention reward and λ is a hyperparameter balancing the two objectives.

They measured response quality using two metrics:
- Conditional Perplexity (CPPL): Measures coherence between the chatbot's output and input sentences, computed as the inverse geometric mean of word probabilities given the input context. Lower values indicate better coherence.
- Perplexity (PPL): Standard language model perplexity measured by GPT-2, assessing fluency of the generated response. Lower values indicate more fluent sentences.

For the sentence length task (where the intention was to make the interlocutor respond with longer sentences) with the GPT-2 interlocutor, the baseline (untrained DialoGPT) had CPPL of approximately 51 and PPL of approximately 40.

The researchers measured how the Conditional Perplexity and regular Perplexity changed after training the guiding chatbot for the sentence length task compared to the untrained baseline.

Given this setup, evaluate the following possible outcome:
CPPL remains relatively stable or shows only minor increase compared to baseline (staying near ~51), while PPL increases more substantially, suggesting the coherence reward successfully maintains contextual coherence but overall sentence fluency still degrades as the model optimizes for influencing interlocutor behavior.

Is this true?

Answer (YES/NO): NO